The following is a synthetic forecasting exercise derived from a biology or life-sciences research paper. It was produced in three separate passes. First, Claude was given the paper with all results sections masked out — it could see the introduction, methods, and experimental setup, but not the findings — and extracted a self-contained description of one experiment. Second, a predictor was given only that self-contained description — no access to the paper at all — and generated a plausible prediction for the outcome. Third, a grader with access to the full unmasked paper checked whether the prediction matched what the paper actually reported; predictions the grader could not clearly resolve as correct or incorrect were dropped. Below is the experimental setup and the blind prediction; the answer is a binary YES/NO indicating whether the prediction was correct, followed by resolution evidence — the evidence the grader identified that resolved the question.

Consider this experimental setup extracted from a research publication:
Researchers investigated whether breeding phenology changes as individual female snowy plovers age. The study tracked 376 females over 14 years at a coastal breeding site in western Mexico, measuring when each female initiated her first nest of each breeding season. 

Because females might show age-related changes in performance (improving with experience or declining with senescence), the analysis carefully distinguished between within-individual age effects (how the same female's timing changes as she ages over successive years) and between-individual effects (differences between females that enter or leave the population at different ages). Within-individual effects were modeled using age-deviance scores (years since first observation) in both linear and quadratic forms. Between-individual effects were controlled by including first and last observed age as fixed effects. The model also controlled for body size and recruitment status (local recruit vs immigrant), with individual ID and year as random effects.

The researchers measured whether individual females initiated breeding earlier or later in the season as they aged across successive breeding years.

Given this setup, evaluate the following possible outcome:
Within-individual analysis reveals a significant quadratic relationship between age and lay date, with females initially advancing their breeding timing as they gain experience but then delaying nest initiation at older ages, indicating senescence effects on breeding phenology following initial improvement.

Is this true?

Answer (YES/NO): NO